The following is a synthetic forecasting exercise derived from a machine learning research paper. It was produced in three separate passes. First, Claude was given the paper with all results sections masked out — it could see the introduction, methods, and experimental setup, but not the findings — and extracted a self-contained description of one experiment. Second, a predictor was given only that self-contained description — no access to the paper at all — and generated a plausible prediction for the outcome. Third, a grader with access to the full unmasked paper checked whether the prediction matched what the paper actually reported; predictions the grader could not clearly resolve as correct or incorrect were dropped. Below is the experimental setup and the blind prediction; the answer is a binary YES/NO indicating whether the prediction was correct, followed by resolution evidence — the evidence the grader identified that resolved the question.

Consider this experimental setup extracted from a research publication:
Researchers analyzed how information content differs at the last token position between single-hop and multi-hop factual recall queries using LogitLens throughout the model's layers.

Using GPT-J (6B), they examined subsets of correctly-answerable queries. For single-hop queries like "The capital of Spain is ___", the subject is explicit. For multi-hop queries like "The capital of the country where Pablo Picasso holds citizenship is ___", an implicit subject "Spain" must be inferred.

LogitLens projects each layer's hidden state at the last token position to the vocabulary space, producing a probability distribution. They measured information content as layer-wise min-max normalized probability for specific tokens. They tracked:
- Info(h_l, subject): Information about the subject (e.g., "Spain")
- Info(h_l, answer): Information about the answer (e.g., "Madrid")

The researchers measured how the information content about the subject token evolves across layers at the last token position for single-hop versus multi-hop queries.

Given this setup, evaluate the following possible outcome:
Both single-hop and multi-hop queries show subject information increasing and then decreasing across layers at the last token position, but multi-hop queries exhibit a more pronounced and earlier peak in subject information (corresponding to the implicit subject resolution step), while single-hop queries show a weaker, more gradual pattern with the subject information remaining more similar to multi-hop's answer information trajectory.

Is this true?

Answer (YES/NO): NO